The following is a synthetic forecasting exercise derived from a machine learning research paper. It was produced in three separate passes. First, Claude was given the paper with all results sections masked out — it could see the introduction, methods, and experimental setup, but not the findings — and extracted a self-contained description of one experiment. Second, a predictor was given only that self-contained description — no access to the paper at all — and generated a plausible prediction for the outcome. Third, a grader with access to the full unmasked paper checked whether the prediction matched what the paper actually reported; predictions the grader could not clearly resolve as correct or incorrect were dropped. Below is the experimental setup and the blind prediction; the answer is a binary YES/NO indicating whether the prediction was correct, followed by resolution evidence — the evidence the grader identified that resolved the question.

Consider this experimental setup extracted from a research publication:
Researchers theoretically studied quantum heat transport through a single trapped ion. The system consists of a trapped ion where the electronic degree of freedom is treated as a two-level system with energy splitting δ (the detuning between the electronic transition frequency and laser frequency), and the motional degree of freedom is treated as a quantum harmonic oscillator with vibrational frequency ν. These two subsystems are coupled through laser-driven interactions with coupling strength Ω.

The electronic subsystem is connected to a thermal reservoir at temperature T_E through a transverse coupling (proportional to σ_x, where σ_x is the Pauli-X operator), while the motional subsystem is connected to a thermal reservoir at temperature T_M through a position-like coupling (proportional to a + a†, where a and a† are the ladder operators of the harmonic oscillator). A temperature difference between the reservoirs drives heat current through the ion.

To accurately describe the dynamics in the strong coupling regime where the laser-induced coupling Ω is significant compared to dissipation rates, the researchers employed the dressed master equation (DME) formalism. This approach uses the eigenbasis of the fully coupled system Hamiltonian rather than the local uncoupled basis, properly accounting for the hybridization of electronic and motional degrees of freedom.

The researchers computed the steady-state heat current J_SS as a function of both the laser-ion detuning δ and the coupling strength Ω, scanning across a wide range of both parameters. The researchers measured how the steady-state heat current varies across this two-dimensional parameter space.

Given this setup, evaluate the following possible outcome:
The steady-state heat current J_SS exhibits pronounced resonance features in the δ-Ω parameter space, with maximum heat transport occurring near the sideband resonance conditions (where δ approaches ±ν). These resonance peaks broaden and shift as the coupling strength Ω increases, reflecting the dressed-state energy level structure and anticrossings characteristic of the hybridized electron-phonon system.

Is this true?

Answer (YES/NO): NO